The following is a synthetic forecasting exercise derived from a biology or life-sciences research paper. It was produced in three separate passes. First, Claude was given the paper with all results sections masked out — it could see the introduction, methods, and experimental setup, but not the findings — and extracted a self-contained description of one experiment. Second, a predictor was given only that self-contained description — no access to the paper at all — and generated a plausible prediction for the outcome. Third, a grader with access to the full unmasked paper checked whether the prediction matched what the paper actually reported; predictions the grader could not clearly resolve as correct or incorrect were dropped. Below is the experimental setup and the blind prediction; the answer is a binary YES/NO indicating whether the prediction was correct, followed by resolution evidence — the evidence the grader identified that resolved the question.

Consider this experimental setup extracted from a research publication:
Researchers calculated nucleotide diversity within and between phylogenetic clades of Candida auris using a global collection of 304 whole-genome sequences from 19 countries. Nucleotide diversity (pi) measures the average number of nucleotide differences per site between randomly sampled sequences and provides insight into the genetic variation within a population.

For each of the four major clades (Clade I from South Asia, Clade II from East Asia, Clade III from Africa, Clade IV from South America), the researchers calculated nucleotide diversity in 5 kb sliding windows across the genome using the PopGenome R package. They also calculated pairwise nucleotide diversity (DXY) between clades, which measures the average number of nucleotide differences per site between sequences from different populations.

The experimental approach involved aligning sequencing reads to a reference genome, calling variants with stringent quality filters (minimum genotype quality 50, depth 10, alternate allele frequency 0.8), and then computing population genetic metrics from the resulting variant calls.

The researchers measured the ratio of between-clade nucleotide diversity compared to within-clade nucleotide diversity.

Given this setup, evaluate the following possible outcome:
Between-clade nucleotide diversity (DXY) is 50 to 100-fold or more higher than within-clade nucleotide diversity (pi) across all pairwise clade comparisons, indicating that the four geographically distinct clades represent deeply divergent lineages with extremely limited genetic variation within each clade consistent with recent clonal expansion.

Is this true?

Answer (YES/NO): NO